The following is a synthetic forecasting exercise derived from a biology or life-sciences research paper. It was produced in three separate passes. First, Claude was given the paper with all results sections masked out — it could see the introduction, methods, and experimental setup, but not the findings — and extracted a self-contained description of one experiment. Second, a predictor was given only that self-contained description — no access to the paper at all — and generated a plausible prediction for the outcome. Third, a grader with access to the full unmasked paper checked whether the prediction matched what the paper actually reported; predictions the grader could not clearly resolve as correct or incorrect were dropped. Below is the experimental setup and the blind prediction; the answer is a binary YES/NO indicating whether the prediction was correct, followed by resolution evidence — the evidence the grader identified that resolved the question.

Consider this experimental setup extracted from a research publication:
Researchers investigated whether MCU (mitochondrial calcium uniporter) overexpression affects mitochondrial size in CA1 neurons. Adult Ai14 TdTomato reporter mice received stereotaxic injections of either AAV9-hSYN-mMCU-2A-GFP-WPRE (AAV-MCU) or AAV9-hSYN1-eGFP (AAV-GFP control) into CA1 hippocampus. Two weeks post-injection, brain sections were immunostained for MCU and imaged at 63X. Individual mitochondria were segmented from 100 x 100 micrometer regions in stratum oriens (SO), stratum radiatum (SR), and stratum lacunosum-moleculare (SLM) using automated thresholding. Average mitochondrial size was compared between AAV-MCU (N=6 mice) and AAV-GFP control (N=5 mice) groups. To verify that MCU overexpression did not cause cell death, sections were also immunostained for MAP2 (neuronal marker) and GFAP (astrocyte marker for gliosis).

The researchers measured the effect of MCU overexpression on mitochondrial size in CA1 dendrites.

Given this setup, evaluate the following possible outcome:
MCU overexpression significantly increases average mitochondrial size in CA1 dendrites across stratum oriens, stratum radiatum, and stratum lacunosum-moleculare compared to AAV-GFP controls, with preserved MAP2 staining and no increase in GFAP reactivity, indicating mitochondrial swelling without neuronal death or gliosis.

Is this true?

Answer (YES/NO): NO